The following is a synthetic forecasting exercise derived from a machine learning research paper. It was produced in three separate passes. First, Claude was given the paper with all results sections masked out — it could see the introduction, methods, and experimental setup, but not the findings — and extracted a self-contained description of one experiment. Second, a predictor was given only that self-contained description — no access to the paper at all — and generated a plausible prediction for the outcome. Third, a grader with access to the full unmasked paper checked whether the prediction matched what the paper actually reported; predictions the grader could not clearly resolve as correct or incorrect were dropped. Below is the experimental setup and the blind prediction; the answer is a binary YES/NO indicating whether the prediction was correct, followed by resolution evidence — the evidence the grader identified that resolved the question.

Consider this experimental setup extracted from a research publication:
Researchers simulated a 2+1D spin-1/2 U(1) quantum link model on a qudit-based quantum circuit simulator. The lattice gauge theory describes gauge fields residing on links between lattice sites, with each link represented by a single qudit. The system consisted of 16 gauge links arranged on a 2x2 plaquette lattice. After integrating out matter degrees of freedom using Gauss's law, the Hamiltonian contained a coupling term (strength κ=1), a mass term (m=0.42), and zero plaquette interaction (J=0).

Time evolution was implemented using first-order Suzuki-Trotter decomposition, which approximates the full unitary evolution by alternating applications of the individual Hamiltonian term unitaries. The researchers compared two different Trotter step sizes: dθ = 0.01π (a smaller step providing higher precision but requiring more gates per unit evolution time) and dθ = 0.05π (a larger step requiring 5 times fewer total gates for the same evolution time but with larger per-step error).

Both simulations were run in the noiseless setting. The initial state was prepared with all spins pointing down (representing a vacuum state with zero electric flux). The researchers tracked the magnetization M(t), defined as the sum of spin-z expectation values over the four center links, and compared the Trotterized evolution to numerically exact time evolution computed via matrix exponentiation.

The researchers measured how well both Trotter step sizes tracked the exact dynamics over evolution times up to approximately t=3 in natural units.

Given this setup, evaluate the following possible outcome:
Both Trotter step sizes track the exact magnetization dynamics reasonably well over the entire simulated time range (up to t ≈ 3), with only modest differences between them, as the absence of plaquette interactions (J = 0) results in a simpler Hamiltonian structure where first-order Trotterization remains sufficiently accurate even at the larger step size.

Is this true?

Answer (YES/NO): YES